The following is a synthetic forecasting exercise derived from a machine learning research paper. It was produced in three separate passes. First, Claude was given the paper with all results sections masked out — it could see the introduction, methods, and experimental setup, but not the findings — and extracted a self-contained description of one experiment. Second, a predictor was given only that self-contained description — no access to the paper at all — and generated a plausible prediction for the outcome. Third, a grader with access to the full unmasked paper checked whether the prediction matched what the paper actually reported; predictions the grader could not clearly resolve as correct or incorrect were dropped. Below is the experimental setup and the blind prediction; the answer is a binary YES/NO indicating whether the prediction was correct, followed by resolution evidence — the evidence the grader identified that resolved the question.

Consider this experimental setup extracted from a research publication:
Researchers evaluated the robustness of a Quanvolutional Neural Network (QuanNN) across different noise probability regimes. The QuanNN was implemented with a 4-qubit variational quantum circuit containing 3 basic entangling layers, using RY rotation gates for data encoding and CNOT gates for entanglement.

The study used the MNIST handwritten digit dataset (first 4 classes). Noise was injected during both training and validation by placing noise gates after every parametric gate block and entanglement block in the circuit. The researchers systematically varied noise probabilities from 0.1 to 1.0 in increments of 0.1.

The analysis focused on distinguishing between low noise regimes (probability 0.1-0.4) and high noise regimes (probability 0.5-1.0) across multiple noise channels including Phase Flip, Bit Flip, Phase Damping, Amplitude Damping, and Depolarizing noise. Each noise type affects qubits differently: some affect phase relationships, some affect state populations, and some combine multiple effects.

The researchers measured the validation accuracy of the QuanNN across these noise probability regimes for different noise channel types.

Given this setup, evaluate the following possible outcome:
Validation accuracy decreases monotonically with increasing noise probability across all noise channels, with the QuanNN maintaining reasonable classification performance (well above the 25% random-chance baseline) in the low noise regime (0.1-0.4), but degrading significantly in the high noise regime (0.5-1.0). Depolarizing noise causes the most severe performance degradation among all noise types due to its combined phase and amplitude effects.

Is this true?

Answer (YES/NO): NO